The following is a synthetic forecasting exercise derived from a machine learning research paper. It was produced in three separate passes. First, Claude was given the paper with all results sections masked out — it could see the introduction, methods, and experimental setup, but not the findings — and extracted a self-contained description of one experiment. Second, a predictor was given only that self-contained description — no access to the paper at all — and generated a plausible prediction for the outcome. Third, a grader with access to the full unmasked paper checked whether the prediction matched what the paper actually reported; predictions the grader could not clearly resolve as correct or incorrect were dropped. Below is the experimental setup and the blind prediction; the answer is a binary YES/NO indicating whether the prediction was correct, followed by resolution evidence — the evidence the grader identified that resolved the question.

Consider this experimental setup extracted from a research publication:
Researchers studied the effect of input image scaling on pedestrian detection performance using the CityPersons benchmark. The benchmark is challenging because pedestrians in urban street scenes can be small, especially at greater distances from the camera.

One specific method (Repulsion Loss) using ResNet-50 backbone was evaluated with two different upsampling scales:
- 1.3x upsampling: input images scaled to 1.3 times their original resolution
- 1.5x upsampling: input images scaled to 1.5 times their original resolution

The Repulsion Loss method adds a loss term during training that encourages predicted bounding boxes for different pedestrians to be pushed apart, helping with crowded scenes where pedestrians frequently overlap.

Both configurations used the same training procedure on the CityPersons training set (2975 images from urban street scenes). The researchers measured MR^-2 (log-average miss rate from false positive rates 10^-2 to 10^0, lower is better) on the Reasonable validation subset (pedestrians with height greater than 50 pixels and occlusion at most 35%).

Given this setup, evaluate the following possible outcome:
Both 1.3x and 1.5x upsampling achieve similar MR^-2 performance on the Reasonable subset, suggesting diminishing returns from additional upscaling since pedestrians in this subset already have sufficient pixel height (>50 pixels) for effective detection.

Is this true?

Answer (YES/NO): NO